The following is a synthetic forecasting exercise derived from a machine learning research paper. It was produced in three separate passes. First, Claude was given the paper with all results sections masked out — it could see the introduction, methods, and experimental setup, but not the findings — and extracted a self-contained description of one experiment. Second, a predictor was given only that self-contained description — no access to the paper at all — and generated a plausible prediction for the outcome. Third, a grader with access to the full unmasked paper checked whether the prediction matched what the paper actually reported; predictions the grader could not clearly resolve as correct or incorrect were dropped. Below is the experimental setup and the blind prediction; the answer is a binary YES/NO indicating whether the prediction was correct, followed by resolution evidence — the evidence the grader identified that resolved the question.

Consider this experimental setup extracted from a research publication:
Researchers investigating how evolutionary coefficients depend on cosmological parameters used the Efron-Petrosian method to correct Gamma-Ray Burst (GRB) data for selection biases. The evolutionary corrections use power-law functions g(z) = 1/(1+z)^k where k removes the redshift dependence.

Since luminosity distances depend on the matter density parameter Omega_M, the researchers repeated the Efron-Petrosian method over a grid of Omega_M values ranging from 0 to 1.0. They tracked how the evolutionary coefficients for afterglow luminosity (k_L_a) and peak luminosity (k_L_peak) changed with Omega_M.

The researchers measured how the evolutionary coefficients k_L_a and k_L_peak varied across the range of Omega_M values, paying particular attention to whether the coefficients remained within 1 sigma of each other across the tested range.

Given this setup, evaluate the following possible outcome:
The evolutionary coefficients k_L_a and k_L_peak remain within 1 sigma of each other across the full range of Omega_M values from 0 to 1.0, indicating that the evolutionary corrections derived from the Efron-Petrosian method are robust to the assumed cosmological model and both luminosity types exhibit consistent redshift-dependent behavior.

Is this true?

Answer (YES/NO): YES